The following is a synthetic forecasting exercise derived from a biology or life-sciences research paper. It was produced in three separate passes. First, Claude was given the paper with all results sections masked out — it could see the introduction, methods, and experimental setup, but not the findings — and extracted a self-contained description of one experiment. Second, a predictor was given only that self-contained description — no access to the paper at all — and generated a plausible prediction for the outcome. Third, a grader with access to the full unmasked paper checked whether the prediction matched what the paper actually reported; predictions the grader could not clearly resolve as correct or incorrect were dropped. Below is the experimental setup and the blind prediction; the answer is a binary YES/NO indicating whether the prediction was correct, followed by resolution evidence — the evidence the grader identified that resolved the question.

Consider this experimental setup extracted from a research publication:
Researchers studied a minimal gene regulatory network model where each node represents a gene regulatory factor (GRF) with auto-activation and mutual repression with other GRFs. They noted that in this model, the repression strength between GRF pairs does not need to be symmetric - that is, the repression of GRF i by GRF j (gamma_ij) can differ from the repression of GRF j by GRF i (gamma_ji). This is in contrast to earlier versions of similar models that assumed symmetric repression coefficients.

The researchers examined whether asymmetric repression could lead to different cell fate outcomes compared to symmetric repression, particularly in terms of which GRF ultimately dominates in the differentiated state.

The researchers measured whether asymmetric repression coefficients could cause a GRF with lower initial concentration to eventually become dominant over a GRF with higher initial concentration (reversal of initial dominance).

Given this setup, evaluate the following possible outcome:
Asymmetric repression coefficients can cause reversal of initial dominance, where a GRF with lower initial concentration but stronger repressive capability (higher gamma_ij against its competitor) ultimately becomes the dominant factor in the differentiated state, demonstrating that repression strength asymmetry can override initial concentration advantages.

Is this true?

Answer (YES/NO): NO